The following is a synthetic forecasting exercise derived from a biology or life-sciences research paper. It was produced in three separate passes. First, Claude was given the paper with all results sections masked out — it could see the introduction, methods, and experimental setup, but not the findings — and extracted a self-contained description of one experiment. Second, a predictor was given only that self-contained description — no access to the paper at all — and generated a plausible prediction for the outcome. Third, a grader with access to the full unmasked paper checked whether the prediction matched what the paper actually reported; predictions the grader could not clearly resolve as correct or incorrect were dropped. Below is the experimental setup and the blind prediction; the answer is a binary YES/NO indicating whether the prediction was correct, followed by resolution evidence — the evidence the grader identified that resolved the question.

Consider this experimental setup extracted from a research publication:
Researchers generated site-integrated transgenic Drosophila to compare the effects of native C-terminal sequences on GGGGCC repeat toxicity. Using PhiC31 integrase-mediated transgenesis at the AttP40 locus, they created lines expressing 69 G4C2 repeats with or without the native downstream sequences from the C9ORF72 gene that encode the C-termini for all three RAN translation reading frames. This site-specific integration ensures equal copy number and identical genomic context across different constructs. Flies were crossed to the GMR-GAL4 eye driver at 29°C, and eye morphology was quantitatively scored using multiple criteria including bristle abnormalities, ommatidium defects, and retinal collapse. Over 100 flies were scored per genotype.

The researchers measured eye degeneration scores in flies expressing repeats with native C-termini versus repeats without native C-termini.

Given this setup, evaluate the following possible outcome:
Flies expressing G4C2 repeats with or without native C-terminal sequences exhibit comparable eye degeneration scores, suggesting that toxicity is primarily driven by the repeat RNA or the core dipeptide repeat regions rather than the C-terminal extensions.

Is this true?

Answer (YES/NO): NO